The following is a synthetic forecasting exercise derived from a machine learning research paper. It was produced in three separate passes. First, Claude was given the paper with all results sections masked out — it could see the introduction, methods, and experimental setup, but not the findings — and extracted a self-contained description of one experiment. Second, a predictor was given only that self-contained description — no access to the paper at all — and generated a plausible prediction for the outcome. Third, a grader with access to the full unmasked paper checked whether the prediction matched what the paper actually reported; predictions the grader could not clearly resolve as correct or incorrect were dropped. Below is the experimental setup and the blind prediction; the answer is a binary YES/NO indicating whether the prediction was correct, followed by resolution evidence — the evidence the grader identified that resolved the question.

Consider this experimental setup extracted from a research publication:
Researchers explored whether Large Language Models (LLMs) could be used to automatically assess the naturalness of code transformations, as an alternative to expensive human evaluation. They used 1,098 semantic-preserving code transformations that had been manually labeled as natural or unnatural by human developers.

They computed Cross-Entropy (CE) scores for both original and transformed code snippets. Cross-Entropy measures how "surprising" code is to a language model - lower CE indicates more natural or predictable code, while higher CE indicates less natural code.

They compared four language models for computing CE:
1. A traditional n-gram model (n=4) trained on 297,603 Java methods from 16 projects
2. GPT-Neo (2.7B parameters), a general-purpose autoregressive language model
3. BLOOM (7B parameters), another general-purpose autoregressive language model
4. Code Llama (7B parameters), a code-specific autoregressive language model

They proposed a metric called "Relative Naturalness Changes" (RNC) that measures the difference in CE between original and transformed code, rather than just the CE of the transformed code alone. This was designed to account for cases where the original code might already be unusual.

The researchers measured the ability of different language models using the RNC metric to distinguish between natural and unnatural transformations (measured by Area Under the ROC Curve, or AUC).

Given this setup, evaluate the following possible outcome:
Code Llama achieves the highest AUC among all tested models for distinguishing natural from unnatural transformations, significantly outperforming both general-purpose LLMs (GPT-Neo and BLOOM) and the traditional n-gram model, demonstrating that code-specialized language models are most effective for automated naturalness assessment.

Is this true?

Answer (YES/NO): NO